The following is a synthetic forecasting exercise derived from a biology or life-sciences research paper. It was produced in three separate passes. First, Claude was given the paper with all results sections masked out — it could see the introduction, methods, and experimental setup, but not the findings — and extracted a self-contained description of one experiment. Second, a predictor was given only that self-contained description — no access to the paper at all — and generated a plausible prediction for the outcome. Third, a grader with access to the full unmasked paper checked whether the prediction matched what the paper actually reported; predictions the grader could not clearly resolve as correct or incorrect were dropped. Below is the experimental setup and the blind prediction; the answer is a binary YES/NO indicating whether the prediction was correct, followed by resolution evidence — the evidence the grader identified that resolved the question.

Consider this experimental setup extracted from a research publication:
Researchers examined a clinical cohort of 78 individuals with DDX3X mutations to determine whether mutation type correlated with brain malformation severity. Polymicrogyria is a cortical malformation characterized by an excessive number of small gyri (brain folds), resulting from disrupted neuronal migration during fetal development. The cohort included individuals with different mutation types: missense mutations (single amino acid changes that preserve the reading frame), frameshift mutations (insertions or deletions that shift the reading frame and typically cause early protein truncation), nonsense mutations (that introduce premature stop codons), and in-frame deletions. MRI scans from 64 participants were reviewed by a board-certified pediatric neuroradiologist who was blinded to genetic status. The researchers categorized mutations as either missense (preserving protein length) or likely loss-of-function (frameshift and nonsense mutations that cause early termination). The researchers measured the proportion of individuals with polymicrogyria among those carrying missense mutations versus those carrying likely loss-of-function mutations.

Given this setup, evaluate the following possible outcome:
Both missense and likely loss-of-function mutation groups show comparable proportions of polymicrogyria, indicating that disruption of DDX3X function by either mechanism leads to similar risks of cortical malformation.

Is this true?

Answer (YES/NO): NO